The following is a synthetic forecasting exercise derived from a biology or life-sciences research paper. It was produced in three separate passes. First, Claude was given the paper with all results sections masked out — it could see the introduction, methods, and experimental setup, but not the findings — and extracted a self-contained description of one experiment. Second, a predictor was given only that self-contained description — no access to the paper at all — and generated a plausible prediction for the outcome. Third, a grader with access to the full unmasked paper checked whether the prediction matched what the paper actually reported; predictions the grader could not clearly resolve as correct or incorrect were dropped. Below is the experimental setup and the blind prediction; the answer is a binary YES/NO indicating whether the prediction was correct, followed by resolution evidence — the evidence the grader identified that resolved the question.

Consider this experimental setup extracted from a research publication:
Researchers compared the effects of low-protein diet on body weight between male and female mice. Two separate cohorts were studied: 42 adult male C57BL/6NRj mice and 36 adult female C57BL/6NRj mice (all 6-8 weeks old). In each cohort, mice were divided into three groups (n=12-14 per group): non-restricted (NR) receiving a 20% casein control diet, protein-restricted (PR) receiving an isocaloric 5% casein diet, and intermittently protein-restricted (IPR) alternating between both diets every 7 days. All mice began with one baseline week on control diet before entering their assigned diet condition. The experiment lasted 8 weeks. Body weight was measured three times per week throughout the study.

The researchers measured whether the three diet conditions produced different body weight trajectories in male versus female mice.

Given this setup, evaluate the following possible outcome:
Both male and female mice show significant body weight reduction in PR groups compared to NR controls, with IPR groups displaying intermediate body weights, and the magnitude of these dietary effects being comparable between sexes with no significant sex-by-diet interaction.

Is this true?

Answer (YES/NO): NO